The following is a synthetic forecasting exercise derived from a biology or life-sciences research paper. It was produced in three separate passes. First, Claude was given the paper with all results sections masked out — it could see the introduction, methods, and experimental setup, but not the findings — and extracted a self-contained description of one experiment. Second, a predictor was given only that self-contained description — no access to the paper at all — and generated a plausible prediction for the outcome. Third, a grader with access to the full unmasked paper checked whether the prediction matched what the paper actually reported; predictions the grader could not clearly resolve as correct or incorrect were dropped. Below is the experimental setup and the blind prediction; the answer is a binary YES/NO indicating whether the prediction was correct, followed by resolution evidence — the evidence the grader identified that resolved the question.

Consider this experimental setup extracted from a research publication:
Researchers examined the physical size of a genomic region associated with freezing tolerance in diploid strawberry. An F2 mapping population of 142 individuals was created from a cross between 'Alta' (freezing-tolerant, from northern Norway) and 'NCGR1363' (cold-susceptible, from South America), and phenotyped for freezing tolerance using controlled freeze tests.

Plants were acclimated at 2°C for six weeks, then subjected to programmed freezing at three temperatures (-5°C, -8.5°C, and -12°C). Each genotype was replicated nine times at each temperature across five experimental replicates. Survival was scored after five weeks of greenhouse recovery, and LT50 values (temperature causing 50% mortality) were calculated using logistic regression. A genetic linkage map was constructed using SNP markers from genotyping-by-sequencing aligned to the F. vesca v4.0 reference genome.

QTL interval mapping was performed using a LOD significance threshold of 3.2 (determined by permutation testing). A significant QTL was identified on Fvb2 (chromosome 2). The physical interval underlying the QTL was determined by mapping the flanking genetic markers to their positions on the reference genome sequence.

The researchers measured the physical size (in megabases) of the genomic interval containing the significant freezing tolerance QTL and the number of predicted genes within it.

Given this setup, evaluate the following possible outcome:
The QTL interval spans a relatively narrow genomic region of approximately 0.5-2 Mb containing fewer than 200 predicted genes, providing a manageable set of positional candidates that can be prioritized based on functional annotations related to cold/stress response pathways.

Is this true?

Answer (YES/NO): NO